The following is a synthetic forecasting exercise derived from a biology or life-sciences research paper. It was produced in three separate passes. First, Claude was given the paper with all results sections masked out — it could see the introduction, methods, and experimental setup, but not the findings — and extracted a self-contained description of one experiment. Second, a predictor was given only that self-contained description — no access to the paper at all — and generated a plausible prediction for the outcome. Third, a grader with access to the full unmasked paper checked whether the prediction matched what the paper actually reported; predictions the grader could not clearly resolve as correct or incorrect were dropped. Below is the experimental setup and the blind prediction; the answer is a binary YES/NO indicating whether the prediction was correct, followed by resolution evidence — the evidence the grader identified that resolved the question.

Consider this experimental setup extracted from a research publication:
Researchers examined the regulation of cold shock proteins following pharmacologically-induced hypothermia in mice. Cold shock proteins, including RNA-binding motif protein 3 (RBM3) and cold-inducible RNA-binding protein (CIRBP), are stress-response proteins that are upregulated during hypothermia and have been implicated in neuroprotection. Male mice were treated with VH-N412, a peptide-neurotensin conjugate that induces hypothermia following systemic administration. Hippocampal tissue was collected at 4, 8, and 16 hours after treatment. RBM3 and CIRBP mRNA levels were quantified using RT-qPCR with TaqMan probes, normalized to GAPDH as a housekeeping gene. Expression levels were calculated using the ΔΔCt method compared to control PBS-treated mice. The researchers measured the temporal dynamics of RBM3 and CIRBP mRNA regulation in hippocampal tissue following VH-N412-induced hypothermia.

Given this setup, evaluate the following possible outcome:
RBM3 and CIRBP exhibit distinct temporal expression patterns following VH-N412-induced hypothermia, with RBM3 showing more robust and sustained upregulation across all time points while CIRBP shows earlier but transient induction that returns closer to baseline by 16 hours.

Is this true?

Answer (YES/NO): NO